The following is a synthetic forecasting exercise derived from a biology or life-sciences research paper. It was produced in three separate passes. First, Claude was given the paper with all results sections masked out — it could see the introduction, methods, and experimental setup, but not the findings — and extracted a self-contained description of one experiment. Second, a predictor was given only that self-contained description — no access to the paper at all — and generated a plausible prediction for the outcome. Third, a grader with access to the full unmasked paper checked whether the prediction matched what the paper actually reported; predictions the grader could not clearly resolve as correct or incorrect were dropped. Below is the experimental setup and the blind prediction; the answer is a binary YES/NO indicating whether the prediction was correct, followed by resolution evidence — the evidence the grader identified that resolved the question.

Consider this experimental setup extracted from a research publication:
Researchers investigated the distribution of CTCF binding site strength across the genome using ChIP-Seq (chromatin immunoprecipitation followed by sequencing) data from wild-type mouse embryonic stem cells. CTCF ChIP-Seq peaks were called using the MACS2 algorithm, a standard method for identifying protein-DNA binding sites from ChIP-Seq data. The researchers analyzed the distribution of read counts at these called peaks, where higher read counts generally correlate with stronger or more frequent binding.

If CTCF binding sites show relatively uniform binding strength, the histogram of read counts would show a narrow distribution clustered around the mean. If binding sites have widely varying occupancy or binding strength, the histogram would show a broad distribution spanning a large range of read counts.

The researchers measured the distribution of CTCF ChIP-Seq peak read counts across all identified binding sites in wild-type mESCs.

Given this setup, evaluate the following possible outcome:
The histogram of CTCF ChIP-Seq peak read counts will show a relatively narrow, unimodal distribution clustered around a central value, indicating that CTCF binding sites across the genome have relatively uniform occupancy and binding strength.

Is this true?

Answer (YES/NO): NO